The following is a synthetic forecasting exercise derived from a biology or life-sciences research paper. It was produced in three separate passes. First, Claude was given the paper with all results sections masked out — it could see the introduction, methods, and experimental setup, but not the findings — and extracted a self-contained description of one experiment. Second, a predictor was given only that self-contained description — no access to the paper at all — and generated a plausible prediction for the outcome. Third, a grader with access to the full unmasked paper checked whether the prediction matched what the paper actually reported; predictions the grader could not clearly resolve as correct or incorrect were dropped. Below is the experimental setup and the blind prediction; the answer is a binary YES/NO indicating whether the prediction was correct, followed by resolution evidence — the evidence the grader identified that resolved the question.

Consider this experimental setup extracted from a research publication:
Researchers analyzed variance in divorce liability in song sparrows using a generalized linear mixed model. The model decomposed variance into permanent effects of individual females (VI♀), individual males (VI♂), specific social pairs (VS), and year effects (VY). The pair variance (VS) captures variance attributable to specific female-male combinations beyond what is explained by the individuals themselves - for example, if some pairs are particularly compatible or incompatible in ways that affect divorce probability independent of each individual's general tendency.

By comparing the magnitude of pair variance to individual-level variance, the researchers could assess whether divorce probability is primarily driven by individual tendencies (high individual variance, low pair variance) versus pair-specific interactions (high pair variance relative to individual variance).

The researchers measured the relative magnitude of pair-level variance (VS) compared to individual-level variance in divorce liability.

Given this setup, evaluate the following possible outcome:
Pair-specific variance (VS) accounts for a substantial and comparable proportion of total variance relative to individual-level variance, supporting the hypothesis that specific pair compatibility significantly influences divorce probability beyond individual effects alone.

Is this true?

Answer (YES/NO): NO